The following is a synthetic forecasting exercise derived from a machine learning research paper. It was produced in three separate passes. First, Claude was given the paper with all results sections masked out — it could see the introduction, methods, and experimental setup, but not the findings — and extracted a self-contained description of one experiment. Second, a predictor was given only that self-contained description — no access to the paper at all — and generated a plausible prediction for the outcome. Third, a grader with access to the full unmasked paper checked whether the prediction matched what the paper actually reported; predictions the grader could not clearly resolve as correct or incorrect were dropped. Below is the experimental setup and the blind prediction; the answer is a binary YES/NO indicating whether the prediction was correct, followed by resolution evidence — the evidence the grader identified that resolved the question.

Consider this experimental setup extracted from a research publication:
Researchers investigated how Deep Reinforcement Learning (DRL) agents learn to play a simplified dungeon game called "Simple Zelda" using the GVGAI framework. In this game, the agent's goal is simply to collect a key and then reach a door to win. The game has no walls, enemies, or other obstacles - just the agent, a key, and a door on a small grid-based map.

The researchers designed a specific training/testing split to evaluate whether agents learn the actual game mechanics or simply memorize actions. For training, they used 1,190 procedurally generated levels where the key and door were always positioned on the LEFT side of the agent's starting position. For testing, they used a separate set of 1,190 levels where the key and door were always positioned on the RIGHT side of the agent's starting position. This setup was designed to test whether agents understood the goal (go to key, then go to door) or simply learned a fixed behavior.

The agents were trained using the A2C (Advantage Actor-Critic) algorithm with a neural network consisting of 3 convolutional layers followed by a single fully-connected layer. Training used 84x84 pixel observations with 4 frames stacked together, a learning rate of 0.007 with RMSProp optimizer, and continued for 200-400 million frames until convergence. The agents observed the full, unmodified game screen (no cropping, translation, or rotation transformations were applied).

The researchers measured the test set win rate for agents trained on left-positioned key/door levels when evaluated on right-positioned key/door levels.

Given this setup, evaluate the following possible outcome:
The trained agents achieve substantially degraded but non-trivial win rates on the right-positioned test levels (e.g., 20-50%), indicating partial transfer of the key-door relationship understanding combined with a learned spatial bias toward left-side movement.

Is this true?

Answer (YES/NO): NO